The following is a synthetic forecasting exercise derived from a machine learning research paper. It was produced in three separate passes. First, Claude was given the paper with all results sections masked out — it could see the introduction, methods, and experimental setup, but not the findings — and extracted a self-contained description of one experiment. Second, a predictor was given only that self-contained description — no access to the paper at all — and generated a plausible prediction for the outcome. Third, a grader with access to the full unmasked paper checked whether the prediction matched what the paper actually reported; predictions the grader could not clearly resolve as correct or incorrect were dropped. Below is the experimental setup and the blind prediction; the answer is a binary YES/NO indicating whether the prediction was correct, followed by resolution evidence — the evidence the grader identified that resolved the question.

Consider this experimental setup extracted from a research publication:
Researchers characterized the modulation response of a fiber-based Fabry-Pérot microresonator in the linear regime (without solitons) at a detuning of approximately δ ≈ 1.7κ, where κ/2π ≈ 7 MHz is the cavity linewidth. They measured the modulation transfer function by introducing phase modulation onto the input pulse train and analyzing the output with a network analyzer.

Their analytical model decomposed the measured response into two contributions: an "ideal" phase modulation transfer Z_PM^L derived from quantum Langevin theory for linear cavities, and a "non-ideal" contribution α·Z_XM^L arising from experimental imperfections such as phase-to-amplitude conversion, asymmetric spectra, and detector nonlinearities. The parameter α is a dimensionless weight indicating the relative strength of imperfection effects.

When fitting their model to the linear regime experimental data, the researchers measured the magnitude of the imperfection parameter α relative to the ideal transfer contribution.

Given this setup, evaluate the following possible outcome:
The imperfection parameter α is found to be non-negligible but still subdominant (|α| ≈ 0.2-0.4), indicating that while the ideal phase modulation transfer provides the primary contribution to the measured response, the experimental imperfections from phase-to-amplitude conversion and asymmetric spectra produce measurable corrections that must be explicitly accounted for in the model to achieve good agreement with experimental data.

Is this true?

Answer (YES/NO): NO